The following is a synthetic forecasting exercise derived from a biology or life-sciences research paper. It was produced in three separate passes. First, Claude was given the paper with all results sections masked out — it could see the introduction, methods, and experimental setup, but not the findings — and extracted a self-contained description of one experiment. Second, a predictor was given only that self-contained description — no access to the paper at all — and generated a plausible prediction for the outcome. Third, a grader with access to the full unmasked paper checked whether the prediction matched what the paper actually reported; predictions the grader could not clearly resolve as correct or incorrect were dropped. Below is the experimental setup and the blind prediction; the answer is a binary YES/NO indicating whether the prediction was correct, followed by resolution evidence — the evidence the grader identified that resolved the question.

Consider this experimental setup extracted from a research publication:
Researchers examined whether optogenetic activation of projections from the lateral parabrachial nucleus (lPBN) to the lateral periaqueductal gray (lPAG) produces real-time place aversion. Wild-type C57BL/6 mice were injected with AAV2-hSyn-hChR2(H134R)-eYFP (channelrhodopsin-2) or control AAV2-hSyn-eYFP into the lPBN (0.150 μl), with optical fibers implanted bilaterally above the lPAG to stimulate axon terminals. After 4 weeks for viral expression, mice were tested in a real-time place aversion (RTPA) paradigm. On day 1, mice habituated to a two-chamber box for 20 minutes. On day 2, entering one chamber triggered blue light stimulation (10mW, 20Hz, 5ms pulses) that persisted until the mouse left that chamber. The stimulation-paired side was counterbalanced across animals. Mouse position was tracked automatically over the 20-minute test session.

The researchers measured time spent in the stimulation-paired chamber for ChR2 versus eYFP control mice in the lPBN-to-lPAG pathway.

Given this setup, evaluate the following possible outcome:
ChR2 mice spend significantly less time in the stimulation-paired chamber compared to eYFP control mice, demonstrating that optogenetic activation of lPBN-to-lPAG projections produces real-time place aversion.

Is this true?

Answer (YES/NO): YES